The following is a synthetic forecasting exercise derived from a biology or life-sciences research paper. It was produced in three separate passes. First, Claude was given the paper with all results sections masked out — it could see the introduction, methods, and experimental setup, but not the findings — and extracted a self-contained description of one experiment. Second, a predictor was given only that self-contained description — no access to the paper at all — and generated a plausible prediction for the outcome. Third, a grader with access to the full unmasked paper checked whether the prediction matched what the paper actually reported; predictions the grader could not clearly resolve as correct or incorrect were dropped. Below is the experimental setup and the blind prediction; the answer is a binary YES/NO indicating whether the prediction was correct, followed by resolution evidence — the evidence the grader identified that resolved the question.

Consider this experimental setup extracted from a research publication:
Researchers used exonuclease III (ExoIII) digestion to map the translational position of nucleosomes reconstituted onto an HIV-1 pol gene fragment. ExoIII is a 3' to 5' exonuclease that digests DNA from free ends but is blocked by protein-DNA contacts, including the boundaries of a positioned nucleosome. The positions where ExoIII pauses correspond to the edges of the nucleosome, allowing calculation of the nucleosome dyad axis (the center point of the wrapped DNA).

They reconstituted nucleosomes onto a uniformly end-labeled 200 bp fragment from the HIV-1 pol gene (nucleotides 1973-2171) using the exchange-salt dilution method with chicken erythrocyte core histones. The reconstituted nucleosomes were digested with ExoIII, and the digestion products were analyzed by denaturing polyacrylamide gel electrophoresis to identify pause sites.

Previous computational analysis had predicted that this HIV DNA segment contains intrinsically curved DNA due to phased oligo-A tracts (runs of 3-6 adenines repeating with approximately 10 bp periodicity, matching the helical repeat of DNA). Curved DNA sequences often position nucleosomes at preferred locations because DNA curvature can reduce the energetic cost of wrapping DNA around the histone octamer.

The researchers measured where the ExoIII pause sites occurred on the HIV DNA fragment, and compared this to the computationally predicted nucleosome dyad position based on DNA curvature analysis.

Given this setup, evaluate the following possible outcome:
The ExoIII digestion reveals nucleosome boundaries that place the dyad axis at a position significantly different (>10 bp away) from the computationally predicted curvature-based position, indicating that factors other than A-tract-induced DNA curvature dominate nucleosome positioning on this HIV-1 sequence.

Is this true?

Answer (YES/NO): NO